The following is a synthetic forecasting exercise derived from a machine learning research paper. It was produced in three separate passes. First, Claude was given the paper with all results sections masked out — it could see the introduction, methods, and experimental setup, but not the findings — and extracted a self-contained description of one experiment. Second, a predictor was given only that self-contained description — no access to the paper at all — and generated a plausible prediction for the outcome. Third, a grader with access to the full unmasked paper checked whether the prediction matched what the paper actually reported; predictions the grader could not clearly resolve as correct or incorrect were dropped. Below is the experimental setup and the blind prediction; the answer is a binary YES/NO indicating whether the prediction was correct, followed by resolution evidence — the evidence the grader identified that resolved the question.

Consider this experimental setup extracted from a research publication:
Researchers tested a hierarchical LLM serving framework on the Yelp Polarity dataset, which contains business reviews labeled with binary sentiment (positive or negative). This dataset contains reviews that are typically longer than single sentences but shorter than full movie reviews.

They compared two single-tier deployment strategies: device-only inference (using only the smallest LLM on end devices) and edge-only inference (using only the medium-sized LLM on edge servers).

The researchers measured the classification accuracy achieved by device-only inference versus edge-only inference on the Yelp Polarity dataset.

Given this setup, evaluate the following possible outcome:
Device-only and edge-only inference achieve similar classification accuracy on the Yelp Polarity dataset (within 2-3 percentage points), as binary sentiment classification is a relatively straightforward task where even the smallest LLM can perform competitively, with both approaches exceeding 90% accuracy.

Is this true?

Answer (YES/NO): YES